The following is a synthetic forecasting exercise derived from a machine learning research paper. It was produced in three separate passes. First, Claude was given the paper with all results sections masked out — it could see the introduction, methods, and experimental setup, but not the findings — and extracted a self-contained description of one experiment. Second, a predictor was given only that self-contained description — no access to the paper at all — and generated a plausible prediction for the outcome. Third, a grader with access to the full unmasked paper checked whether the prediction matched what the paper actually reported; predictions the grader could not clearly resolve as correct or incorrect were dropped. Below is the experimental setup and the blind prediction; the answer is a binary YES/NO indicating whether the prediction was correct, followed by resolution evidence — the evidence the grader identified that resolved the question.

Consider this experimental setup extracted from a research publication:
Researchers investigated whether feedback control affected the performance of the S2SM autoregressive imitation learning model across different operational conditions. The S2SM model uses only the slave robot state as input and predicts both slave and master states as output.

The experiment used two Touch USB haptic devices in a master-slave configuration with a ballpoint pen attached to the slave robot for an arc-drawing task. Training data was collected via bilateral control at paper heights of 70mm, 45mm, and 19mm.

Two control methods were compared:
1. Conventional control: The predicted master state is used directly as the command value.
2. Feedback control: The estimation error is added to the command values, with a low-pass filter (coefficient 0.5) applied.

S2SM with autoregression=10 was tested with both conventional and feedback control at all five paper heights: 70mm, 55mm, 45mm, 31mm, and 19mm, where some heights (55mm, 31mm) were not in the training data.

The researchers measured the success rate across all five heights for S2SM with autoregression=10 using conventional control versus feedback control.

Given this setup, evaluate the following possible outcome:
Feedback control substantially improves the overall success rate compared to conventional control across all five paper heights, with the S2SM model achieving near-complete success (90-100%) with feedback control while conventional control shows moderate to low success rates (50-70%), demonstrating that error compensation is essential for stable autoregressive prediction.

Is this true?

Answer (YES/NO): NO